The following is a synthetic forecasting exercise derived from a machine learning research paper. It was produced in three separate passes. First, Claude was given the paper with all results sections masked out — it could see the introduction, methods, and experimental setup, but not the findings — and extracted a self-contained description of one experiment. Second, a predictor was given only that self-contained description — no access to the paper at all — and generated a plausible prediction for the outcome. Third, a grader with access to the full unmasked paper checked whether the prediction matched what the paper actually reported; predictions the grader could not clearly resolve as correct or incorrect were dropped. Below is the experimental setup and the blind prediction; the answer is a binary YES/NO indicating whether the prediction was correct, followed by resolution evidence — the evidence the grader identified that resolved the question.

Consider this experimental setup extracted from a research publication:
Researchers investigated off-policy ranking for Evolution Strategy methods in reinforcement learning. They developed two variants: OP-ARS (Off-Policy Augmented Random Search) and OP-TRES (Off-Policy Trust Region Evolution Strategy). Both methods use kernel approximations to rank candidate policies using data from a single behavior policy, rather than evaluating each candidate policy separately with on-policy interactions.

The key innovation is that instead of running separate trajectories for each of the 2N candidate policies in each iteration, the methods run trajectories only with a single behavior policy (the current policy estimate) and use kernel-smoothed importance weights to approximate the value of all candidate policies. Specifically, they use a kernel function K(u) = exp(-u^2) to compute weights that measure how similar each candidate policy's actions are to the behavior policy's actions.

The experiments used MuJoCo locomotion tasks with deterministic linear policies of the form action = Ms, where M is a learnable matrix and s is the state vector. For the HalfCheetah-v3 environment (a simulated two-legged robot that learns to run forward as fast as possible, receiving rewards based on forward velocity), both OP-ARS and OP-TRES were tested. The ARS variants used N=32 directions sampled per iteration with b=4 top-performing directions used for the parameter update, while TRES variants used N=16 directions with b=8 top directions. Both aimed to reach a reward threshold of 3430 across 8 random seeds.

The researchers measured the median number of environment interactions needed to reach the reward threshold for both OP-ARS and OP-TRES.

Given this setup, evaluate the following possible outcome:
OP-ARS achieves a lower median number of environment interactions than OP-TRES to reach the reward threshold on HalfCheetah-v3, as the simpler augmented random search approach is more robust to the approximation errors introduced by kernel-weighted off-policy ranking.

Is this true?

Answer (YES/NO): NO